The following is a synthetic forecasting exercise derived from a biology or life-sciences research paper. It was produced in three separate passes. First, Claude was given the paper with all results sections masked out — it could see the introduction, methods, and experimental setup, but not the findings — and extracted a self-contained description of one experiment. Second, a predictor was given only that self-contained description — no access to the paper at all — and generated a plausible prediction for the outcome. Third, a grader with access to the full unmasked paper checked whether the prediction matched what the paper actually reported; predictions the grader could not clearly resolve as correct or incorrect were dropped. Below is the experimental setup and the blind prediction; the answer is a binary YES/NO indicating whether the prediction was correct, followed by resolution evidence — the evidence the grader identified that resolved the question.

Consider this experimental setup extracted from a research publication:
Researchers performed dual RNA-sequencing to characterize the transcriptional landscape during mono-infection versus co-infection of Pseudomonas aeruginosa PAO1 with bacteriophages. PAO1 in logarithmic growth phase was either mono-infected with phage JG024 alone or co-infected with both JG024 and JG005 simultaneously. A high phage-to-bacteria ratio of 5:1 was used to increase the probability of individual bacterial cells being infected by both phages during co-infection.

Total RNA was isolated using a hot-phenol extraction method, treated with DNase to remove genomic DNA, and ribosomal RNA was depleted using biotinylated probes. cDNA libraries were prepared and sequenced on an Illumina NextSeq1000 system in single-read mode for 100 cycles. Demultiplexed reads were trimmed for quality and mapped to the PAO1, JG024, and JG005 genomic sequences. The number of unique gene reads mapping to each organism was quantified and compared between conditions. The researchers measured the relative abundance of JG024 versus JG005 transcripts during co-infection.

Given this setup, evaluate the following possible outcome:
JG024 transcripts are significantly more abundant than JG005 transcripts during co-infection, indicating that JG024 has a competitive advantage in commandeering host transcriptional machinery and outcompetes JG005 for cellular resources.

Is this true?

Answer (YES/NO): NO